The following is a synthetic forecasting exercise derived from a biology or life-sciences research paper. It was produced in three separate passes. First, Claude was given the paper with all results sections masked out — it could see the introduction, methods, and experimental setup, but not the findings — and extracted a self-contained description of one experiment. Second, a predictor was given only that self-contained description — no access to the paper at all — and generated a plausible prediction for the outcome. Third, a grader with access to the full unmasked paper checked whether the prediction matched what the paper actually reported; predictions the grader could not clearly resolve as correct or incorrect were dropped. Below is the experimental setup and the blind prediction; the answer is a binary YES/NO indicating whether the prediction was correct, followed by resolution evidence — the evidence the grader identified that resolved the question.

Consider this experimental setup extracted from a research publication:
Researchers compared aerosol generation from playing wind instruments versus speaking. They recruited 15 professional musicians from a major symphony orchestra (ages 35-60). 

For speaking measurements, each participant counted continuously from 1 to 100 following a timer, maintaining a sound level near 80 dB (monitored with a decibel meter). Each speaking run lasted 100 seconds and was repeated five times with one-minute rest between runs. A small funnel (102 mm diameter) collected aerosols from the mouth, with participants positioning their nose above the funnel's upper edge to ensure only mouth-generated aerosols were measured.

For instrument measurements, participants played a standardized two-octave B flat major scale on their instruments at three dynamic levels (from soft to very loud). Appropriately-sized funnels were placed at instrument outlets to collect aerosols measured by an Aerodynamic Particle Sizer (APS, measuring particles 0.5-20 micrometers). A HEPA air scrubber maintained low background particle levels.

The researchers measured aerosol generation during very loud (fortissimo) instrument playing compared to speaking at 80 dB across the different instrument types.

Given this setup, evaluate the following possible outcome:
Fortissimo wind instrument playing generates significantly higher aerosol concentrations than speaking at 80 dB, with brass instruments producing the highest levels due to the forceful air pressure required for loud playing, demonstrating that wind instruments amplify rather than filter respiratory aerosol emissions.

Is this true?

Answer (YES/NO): NO